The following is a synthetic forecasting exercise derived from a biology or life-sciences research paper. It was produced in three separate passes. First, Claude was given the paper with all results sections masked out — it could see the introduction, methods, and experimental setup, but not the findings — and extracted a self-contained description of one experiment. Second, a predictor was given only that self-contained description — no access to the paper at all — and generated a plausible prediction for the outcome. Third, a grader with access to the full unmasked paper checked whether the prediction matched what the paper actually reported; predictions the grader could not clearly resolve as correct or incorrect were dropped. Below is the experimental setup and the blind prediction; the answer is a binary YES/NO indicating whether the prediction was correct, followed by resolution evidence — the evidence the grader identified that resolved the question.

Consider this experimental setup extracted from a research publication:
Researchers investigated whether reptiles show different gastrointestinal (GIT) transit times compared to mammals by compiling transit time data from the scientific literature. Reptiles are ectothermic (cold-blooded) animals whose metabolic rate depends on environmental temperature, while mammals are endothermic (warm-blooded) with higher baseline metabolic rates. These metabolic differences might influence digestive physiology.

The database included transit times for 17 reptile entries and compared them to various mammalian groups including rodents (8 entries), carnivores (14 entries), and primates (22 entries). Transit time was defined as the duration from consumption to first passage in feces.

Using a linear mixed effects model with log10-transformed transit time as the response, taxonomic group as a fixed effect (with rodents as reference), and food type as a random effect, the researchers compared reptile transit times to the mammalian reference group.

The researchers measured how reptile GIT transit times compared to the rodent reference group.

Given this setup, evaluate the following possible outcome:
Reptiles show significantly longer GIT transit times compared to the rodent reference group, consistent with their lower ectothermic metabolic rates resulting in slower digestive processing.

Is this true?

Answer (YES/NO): YES